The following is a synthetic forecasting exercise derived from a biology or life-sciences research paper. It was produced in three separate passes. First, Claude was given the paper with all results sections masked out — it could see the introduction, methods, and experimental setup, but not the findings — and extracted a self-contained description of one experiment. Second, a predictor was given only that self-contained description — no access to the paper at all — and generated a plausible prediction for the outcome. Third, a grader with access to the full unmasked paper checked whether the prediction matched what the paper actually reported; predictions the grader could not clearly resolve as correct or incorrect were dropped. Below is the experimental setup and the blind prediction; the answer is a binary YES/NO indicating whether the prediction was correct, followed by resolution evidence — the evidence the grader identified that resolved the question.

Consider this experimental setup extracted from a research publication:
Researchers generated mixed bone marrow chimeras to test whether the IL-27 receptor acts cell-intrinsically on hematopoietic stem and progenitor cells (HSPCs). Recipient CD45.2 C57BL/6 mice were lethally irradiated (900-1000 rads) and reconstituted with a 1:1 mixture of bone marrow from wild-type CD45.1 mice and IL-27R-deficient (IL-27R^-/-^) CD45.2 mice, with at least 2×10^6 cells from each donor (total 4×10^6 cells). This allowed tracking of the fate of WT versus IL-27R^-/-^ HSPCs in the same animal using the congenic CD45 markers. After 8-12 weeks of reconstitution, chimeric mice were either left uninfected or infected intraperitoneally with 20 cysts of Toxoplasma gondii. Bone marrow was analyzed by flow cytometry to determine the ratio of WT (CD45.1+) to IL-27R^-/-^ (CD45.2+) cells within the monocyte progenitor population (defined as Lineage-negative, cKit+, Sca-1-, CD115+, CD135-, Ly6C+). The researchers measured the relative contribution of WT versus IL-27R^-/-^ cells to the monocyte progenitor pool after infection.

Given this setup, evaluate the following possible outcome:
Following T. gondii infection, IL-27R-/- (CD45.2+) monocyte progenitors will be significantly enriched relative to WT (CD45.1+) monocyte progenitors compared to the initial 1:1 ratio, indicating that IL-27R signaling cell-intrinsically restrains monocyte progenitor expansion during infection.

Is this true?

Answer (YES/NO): NO